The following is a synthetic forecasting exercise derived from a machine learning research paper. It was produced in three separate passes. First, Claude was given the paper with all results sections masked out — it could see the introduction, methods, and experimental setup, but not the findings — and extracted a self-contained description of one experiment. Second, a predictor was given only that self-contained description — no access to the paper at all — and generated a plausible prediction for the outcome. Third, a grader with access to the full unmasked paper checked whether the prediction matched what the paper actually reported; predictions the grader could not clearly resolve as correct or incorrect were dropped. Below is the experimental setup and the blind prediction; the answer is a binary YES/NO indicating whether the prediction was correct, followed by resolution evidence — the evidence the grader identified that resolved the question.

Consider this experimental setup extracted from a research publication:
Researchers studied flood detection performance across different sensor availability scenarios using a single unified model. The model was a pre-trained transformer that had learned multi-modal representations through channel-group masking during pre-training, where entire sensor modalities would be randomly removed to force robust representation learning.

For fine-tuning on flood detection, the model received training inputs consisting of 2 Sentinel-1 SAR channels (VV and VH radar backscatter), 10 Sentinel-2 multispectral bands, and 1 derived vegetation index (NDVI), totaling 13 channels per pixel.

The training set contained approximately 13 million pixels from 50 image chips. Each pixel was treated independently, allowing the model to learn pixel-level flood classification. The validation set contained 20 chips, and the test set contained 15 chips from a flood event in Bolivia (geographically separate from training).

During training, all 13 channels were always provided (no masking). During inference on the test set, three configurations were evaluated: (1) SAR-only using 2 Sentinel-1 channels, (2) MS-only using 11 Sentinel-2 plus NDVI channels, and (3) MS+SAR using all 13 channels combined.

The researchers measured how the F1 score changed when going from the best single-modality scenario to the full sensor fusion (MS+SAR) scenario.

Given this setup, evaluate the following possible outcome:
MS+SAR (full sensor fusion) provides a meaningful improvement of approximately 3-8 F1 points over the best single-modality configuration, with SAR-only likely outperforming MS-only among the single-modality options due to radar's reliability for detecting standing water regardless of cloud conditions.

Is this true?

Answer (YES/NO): NO